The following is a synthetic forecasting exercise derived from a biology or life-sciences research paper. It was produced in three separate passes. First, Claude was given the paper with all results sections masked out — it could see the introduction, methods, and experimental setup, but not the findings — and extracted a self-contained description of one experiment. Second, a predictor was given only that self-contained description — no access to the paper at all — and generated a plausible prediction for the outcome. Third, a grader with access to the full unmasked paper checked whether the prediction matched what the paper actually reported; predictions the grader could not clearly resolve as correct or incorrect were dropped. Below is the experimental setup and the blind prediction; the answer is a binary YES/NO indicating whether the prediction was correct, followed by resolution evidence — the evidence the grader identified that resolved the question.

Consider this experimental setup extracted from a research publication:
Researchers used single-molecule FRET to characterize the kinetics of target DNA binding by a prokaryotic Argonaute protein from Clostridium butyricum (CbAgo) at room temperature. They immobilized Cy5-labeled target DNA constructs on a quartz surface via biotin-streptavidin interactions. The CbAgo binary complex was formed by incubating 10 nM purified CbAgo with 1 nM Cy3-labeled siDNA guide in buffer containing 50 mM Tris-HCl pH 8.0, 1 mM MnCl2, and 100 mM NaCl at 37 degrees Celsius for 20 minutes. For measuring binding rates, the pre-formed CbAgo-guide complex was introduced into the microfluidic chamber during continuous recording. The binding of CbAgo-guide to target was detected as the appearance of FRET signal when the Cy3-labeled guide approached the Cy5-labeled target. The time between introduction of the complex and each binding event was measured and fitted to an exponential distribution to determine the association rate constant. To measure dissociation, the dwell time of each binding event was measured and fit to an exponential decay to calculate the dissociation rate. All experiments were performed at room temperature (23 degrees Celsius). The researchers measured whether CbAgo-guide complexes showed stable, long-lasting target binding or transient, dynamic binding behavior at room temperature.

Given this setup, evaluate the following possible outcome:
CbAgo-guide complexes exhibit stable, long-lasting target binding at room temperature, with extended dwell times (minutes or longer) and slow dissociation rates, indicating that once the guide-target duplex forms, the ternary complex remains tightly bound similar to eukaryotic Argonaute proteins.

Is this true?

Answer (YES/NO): YES